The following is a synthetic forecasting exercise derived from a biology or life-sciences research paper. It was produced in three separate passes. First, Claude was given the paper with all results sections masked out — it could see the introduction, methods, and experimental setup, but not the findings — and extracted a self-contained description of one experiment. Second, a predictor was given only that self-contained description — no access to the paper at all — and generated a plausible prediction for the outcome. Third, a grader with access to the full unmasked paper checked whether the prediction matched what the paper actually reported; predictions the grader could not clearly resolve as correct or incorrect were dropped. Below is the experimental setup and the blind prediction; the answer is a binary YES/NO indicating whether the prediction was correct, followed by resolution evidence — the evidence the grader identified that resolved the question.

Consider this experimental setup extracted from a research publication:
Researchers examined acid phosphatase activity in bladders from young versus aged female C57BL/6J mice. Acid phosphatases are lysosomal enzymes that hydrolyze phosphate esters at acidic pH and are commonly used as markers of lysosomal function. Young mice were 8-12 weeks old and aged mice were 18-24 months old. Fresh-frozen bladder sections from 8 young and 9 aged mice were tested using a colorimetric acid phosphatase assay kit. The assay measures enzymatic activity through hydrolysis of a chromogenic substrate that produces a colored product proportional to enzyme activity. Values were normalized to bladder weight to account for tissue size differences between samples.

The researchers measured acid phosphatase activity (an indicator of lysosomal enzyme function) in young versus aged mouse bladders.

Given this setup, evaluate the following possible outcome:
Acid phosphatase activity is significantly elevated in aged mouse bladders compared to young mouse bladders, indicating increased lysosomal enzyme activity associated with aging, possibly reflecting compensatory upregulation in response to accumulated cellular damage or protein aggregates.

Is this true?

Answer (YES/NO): NO